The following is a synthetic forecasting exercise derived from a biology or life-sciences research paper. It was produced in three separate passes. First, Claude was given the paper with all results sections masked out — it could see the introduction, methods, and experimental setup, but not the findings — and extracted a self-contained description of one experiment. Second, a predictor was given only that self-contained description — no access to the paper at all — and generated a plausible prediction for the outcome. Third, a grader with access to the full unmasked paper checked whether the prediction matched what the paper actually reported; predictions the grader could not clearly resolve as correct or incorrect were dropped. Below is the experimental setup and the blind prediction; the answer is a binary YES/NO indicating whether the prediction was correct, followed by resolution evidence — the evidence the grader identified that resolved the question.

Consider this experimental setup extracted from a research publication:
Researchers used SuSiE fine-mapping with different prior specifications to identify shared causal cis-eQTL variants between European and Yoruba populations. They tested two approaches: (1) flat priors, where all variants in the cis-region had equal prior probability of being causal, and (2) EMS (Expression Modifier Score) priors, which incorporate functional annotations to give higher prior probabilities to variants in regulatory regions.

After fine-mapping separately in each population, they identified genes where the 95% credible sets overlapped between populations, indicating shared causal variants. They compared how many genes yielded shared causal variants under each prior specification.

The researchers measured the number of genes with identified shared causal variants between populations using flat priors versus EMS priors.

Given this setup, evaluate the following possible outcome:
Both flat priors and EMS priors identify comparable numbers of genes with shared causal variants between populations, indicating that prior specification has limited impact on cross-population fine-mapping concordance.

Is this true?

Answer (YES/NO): NO